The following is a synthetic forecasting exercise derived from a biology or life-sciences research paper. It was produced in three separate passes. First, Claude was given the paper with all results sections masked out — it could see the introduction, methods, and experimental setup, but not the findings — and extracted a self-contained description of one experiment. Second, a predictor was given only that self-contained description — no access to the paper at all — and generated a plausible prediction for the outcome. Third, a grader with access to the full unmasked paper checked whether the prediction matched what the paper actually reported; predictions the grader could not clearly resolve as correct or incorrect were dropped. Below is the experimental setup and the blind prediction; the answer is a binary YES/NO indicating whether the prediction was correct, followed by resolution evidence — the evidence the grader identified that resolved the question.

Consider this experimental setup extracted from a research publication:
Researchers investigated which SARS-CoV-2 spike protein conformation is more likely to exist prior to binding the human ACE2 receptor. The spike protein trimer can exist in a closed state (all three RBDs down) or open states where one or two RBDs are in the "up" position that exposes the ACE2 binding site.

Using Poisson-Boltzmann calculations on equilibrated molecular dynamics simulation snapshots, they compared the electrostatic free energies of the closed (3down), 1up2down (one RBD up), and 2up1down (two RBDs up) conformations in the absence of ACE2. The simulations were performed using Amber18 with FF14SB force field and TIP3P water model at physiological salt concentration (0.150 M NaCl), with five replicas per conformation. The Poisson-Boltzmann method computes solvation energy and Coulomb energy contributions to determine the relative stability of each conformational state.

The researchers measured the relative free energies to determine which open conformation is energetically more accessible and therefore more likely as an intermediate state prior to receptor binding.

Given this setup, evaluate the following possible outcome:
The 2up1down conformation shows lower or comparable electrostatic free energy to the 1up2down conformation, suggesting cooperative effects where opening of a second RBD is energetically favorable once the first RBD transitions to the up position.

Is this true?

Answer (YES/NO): NO